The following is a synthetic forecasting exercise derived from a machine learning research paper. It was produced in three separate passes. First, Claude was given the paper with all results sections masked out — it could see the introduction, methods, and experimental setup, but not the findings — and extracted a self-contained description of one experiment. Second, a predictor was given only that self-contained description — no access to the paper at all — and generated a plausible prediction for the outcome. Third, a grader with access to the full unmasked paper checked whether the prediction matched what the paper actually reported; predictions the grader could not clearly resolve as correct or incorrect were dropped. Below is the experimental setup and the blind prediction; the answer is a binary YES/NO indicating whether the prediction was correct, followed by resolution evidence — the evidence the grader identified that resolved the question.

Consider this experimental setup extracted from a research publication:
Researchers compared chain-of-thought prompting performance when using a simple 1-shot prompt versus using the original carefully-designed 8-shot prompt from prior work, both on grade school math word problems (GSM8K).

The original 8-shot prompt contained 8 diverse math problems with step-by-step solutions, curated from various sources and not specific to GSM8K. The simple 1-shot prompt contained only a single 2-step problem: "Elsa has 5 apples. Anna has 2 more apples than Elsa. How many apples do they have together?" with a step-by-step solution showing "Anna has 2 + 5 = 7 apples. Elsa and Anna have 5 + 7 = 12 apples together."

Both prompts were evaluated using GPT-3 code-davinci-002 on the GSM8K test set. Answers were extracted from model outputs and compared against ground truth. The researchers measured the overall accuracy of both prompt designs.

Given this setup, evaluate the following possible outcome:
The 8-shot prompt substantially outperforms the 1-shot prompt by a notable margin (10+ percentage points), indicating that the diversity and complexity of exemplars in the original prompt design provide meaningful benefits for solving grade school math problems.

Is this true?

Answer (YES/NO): NO